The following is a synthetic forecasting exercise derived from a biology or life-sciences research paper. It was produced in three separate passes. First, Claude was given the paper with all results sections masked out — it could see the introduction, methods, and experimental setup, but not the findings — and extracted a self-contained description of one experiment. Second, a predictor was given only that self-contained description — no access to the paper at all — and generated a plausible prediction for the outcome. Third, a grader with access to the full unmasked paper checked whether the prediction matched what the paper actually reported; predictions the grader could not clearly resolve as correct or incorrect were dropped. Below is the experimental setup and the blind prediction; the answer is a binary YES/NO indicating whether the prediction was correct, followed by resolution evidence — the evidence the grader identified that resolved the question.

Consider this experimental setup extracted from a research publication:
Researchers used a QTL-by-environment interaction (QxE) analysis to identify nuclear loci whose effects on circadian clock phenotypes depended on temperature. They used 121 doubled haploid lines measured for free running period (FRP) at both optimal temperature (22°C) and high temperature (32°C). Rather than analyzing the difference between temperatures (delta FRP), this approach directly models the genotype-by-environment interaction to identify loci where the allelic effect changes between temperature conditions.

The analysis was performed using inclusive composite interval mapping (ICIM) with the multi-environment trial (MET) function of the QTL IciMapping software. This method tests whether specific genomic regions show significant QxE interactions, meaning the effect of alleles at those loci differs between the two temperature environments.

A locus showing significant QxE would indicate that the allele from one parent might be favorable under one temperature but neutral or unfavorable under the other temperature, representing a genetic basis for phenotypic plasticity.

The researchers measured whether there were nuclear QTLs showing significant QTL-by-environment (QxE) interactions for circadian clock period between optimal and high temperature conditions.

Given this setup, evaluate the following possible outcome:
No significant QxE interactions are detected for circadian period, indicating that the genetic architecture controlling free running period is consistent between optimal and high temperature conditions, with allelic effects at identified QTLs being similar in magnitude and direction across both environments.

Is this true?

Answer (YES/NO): NO